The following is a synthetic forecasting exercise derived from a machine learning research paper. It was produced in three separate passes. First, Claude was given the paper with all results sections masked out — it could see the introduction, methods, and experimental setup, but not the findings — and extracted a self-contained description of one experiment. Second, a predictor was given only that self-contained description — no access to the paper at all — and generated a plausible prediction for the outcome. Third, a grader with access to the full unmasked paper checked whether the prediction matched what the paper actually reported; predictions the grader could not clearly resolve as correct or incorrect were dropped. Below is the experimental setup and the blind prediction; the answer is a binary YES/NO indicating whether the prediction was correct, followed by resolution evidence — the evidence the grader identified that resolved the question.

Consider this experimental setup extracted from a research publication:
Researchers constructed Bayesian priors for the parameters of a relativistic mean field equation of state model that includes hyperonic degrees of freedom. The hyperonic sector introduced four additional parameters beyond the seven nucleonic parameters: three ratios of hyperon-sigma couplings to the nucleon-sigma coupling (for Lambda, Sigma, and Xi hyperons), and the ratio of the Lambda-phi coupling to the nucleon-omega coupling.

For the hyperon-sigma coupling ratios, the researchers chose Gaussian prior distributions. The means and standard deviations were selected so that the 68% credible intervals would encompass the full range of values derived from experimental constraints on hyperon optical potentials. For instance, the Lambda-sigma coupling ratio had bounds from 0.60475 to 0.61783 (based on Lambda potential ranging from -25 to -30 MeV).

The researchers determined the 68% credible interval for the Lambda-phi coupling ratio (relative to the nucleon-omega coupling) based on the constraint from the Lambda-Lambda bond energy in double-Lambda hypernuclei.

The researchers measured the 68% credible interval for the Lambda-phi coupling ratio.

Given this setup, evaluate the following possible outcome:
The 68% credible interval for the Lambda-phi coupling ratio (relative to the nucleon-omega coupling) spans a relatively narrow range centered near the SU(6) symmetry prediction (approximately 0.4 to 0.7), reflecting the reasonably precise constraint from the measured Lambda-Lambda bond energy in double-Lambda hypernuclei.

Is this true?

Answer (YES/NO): NO